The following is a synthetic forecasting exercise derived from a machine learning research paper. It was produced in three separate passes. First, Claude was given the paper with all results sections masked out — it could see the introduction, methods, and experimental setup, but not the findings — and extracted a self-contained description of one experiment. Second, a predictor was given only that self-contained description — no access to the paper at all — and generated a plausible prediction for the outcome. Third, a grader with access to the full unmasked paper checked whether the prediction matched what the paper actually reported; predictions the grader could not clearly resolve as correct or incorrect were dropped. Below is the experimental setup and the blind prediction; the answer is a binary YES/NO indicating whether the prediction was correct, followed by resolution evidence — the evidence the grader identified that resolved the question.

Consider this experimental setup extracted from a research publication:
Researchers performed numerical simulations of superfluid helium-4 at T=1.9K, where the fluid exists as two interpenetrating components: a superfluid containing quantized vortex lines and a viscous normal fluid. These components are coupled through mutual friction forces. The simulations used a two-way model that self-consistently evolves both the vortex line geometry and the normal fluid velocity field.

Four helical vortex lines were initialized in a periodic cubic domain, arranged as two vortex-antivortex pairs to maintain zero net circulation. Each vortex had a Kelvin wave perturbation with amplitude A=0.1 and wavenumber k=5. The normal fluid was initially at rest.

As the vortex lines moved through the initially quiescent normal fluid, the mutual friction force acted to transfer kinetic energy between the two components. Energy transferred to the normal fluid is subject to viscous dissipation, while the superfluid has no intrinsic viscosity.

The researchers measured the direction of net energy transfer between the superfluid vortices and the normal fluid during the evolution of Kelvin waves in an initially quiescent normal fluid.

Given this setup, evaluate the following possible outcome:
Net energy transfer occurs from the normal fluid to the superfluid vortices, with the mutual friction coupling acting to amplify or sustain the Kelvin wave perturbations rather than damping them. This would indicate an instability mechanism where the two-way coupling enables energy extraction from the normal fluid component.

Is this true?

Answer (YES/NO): NO